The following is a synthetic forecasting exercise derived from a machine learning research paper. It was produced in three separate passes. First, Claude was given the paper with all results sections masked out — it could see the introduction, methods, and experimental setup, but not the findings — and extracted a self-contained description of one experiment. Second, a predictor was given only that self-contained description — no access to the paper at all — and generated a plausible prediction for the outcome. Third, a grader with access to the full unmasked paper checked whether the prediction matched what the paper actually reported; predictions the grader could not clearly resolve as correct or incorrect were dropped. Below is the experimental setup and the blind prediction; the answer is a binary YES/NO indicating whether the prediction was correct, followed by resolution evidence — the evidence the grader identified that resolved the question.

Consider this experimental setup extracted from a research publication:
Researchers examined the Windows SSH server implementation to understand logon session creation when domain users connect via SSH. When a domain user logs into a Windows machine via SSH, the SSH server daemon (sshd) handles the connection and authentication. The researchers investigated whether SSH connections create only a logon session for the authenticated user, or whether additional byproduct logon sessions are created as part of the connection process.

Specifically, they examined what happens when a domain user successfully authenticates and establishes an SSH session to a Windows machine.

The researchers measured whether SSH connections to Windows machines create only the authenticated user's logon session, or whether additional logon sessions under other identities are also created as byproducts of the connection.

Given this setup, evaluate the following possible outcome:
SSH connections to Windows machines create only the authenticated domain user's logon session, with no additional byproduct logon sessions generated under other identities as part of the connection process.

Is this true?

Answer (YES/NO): NO